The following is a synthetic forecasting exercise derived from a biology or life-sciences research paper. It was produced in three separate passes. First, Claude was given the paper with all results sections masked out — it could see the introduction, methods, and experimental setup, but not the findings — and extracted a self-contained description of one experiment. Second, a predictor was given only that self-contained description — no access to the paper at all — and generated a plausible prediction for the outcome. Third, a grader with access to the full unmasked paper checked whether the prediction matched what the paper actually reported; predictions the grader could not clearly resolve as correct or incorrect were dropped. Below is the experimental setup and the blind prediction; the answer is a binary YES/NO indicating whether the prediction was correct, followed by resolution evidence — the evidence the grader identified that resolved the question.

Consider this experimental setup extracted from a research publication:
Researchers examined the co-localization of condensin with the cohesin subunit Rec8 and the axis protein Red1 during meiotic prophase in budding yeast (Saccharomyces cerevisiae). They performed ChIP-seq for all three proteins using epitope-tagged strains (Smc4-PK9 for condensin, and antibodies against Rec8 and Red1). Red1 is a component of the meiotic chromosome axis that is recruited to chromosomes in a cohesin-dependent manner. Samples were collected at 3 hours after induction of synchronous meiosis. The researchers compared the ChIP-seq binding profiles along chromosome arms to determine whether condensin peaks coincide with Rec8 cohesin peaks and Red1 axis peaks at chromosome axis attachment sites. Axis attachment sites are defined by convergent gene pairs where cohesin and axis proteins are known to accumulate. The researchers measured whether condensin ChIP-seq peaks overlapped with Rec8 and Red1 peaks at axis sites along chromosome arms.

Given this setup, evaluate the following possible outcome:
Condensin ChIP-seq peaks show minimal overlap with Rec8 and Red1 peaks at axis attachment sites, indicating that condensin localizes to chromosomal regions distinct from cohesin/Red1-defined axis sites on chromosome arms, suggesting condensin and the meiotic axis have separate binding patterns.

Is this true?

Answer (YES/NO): NO